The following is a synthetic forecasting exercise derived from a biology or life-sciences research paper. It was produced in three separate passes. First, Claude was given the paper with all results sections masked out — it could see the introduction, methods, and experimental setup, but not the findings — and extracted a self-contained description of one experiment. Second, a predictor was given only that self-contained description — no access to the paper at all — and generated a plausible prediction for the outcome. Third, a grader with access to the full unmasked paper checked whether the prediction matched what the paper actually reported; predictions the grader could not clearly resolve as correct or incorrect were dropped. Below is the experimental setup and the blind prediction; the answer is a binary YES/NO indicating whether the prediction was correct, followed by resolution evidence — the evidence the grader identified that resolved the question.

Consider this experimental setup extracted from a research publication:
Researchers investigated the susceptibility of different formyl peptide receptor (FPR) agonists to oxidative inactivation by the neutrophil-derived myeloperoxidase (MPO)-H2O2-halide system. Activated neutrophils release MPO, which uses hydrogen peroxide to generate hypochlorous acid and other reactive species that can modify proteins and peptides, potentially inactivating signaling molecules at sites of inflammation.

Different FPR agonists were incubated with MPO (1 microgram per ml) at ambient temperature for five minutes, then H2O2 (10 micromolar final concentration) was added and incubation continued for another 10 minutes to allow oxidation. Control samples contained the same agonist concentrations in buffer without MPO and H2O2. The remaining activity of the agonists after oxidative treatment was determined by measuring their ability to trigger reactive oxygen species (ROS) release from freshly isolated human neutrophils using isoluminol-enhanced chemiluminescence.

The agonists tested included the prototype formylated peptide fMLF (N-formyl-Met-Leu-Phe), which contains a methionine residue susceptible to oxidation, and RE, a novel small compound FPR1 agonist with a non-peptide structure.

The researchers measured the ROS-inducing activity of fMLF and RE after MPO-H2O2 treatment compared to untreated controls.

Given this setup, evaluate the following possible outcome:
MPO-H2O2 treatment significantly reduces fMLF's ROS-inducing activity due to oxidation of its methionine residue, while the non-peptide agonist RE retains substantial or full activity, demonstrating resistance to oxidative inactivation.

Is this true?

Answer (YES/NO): YES